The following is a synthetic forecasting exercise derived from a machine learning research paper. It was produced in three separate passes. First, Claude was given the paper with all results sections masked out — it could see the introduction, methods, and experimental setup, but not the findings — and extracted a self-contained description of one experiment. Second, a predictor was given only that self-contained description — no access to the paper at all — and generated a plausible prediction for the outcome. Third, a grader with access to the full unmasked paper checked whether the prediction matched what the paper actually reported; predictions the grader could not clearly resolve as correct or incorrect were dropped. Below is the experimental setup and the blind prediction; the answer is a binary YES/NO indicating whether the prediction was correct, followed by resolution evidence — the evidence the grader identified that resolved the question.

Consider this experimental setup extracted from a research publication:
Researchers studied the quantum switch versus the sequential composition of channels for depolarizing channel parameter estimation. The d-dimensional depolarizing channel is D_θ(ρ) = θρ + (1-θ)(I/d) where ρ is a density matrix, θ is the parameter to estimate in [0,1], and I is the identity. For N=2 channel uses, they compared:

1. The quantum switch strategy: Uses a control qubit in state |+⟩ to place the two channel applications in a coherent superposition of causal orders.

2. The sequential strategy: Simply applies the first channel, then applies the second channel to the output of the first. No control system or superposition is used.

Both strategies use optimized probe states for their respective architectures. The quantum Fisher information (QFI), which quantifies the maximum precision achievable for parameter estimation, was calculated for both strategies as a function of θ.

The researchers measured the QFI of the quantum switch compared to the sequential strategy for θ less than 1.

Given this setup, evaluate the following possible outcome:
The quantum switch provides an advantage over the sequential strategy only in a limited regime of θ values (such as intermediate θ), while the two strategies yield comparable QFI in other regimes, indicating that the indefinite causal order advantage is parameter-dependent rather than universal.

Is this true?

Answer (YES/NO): NO